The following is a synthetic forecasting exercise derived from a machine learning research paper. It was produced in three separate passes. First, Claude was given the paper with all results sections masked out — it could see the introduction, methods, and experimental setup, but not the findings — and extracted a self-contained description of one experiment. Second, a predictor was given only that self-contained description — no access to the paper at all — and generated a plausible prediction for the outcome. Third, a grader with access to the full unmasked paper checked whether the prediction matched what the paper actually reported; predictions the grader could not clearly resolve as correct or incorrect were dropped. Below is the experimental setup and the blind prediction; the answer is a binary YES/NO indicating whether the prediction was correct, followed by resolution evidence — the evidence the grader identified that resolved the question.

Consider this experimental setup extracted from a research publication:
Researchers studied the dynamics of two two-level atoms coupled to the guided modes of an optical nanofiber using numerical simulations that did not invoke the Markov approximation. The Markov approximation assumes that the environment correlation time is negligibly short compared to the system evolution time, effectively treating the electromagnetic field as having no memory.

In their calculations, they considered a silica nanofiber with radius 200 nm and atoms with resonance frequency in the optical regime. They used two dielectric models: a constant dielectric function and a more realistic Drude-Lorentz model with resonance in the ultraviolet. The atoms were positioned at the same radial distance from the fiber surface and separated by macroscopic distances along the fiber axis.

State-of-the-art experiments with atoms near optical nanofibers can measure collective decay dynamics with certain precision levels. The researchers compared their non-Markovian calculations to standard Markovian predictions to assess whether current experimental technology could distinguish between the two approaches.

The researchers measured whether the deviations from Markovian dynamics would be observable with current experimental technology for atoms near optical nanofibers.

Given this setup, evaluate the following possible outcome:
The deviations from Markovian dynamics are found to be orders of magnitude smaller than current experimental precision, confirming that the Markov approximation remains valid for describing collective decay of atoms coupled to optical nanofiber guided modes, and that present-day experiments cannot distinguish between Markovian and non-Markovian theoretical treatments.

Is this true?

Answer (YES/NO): NO